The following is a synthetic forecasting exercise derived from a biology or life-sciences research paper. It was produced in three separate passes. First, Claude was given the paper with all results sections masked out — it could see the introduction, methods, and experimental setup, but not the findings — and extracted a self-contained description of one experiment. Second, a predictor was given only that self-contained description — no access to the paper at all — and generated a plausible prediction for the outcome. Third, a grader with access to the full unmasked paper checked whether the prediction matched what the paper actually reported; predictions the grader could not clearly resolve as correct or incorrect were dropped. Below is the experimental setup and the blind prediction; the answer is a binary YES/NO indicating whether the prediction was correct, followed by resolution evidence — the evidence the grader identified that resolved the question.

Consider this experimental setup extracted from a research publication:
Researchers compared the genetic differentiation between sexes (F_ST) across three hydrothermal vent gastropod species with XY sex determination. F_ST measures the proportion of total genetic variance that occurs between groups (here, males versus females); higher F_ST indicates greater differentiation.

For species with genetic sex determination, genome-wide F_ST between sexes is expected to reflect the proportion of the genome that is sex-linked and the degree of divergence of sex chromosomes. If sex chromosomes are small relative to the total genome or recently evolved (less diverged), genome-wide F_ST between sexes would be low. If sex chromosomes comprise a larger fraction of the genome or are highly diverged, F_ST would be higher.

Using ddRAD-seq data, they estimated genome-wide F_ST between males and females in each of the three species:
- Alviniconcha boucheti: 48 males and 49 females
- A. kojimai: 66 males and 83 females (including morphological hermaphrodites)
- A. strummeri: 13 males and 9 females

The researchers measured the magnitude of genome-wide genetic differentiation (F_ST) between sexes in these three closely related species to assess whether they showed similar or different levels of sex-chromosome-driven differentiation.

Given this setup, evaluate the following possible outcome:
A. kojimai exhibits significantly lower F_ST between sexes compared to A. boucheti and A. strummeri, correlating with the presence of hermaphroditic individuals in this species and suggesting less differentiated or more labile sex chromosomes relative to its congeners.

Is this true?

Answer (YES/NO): YES